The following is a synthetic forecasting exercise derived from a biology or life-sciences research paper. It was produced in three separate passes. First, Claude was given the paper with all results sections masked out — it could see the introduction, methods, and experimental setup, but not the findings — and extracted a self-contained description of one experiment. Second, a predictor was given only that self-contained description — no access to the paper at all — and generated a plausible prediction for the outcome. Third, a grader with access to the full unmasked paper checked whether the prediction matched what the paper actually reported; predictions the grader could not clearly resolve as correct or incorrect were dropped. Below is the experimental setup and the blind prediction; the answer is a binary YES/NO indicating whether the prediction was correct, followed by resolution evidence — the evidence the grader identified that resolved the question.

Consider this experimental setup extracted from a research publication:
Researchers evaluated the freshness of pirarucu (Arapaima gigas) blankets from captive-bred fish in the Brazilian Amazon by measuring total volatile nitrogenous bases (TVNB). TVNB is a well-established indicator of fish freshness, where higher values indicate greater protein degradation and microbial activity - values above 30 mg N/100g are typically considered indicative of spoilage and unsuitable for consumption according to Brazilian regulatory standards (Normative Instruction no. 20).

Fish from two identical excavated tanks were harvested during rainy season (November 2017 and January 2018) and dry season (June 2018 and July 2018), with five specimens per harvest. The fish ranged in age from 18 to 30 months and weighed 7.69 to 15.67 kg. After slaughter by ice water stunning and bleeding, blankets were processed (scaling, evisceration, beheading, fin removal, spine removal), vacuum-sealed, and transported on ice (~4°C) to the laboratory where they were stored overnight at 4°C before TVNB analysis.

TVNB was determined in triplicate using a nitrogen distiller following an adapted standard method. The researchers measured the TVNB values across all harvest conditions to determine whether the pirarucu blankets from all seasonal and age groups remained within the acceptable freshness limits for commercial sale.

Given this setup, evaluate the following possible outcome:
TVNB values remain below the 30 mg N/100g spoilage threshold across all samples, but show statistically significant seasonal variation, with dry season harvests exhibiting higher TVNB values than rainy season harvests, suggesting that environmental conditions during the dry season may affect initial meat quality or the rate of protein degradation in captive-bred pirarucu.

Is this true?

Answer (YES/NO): NO